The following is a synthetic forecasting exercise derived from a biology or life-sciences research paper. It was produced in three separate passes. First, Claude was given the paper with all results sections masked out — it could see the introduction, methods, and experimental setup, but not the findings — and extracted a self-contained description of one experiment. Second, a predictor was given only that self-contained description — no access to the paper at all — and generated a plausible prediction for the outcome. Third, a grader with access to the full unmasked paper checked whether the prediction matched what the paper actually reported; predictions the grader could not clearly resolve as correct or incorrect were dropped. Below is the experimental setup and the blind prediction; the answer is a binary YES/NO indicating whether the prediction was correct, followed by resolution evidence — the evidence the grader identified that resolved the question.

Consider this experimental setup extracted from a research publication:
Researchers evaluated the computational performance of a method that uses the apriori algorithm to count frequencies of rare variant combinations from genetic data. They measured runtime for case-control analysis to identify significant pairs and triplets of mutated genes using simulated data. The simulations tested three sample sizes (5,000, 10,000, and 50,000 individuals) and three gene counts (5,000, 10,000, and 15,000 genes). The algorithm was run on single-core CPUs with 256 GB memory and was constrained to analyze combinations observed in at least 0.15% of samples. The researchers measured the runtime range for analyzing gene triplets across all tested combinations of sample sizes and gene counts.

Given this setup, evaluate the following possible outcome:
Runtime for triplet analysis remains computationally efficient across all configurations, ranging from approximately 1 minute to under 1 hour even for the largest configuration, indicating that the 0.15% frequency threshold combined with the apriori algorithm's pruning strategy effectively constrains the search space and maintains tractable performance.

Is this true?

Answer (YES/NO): NO